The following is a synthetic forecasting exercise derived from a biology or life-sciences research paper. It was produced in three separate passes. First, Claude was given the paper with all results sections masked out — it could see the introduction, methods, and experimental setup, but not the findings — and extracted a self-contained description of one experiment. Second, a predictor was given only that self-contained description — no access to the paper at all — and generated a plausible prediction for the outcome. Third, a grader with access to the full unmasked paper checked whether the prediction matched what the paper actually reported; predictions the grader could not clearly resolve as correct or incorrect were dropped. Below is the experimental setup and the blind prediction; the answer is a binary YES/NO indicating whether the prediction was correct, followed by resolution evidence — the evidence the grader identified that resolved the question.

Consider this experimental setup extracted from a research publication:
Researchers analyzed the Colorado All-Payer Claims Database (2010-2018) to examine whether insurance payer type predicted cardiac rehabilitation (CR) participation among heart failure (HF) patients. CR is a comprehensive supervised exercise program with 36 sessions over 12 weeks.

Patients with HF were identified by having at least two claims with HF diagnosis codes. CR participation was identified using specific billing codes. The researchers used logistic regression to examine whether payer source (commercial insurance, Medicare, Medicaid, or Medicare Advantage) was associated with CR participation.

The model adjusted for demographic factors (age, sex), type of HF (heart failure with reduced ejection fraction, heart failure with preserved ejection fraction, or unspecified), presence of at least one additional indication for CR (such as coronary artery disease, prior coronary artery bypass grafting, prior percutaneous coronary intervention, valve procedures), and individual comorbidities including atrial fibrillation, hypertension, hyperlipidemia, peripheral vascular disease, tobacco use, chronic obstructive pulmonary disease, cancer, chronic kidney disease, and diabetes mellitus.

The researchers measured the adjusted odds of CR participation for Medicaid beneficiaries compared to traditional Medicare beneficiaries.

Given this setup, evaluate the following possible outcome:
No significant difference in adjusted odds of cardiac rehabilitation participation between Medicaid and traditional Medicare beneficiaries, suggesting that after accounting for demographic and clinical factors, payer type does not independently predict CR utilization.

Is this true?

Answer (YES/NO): NO